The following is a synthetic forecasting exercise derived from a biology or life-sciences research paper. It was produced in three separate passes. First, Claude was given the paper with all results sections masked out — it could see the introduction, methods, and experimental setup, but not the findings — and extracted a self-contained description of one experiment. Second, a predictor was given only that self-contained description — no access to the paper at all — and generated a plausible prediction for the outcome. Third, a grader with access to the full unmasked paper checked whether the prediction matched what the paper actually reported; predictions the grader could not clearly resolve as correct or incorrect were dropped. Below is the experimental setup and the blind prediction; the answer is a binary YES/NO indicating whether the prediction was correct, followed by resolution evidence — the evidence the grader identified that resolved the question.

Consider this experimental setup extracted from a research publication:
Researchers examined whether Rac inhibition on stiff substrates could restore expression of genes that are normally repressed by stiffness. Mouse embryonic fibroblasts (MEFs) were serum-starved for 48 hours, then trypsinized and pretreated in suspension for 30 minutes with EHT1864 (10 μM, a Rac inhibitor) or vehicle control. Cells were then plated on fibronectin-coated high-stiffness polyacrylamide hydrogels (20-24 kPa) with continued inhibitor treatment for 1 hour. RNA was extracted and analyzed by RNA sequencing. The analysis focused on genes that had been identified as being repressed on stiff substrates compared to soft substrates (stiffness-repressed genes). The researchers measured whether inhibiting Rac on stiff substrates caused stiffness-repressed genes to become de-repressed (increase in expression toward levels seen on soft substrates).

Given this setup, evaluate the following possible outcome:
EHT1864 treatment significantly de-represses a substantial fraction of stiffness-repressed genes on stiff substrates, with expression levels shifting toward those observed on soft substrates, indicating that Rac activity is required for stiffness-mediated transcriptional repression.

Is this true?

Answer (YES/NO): YES